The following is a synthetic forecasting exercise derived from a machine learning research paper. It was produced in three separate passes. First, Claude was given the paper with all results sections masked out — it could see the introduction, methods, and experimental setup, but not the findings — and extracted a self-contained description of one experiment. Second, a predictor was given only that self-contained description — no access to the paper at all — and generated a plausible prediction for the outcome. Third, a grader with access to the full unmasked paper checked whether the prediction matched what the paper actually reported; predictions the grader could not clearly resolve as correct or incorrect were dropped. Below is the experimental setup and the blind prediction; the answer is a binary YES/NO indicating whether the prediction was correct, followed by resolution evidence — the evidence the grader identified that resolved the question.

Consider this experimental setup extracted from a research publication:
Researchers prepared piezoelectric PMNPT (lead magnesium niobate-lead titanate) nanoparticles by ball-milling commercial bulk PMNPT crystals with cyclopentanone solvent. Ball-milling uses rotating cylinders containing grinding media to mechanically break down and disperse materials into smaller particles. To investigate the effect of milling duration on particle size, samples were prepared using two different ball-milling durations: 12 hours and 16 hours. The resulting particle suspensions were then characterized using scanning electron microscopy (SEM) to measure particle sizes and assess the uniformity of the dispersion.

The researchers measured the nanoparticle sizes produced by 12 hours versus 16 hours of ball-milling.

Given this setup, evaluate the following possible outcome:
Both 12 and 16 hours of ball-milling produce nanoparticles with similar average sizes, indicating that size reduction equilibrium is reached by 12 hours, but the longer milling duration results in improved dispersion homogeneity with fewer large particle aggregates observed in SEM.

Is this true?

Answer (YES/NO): NO